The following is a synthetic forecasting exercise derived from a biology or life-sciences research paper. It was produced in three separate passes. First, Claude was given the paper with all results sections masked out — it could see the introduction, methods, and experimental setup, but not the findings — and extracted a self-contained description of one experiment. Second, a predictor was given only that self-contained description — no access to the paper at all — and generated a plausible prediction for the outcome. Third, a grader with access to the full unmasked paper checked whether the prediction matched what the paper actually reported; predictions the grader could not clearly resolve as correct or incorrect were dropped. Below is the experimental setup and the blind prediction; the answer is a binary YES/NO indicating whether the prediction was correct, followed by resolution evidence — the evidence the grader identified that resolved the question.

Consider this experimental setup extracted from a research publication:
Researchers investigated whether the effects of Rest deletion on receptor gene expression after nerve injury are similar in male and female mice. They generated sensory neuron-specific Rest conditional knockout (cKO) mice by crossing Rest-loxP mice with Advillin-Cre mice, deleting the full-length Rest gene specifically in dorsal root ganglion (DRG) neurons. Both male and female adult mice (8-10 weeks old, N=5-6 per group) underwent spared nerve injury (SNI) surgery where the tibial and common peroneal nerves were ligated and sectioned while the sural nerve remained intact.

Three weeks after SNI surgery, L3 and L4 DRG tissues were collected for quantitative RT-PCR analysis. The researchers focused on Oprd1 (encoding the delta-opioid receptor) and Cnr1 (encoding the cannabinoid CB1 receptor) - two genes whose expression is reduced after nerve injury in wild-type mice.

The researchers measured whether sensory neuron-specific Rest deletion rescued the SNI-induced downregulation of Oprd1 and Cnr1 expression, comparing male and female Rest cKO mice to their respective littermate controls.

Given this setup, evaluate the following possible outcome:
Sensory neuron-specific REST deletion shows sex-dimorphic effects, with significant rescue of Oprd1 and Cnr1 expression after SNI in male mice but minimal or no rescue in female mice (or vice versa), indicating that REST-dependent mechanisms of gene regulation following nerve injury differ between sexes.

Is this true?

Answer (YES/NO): NO